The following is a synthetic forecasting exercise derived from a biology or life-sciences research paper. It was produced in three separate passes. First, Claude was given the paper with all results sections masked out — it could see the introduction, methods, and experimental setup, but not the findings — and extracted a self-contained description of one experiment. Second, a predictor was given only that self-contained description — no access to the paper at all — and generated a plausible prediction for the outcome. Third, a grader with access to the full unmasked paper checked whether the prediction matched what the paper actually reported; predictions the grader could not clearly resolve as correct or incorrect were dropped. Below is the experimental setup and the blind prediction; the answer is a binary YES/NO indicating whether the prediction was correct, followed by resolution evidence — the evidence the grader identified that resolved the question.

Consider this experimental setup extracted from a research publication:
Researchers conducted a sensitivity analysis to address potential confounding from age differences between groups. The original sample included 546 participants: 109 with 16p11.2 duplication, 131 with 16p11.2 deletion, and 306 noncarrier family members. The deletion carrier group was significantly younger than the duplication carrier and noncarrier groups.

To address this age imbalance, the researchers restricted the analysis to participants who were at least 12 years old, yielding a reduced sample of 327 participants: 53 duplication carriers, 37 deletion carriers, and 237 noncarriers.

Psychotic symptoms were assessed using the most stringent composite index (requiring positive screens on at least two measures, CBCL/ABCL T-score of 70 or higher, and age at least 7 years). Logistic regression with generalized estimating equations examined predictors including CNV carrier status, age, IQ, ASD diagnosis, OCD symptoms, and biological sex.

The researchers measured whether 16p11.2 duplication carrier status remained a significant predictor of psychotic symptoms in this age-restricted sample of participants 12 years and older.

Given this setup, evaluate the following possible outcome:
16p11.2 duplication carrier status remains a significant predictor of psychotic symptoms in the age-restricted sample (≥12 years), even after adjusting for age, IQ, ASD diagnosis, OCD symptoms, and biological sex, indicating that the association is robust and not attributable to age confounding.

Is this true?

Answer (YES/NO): YES